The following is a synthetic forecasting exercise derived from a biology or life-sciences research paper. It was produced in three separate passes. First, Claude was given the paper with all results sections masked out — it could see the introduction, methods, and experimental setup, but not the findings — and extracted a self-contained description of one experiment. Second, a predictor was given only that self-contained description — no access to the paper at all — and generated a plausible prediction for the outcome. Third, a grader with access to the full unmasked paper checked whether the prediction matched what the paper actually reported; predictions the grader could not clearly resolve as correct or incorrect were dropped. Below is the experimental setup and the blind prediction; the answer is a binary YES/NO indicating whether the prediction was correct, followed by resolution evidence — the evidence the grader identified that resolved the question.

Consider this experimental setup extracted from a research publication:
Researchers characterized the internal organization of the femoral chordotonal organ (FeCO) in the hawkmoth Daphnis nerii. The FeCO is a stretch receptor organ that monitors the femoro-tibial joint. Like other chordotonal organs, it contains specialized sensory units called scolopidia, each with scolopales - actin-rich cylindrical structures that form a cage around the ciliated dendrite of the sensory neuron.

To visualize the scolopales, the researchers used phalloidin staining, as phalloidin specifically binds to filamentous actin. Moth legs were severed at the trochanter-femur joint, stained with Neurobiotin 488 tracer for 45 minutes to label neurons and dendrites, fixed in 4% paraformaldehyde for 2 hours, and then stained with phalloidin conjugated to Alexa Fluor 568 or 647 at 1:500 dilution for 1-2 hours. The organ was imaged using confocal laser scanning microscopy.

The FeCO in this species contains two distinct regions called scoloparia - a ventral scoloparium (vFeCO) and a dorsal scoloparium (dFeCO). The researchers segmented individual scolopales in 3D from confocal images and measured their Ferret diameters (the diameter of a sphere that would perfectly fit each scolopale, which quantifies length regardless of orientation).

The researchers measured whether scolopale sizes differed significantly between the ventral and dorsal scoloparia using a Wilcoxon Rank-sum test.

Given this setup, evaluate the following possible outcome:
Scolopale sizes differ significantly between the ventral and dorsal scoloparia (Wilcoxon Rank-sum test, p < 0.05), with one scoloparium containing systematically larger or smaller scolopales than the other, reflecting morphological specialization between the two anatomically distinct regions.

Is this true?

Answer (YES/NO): YES